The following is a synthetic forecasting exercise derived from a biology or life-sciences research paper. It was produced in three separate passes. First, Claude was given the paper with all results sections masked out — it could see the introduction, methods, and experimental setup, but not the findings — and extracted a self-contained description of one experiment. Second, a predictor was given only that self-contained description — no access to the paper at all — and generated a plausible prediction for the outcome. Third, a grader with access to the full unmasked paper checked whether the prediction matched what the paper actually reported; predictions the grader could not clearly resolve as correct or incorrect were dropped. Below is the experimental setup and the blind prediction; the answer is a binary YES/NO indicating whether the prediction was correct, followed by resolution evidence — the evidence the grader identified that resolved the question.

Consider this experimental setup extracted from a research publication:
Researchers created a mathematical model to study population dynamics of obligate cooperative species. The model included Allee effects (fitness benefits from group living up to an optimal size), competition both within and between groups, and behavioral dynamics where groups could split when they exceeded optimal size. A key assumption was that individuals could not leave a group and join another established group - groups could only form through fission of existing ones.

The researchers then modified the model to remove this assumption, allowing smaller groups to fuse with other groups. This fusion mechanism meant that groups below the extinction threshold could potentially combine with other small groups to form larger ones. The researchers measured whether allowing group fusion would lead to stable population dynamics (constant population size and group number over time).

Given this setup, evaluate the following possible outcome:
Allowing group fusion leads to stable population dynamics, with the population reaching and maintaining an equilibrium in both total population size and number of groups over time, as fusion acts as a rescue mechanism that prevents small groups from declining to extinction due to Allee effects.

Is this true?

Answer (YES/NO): NO